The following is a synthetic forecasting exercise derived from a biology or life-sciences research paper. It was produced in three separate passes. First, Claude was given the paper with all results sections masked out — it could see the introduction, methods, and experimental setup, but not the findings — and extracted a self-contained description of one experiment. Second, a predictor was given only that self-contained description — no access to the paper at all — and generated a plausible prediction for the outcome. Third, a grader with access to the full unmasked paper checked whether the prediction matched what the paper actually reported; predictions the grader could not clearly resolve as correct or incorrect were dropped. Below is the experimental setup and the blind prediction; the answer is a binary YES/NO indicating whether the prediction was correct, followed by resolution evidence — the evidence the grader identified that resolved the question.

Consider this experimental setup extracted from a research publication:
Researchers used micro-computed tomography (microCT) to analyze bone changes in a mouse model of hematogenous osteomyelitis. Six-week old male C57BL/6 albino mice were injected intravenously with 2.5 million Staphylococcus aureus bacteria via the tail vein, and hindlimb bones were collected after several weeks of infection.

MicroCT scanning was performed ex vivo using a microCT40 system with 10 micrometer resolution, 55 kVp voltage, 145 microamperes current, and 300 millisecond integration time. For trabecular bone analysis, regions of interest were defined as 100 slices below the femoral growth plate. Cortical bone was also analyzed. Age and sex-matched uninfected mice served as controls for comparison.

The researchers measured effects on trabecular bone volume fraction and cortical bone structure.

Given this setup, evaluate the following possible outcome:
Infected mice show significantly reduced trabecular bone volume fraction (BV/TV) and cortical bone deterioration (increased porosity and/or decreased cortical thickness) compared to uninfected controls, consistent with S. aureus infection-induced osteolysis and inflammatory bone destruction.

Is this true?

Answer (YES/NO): NO